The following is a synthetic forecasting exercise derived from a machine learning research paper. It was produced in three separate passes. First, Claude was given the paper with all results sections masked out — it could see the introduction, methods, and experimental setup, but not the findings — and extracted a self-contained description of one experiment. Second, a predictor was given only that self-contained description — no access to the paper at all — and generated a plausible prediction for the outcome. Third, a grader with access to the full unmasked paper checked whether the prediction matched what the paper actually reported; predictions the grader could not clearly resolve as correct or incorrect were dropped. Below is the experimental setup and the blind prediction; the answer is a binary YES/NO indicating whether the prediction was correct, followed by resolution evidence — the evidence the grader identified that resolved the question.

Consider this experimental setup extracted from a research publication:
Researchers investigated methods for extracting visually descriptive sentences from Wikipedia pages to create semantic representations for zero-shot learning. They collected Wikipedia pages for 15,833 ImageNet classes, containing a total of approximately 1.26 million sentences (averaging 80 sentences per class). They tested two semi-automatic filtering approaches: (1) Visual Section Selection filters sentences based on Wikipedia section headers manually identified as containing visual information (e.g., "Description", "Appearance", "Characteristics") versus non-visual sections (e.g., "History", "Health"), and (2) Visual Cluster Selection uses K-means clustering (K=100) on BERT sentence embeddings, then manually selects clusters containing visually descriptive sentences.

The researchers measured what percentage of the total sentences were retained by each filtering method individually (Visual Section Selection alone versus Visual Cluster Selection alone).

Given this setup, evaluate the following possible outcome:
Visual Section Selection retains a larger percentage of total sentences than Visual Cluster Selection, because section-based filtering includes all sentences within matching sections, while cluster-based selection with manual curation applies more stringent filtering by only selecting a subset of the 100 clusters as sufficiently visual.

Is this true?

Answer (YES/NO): NO